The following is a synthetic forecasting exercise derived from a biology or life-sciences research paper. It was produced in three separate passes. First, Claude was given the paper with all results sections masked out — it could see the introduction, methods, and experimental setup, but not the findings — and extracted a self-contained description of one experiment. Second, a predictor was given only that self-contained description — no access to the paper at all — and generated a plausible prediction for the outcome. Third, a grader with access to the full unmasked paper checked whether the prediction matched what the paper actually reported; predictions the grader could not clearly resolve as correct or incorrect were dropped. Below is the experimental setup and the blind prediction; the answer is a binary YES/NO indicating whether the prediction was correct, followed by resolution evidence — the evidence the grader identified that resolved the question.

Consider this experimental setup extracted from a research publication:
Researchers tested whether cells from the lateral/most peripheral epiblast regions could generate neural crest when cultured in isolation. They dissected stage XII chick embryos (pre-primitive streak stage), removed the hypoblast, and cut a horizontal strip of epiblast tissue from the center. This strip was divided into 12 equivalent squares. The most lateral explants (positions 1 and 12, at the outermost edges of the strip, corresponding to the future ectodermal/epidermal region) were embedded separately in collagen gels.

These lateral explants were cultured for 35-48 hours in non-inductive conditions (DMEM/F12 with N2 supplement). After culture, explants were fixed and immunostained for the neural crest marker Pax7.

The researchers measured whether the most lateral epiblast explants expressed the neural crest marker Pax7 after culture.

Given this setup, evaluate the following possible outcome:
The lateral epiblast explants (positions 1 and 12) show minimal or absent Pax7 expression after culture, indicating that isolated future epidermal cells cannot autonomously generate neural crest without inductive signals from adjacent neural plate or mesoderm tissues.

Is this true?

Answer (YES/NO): YES